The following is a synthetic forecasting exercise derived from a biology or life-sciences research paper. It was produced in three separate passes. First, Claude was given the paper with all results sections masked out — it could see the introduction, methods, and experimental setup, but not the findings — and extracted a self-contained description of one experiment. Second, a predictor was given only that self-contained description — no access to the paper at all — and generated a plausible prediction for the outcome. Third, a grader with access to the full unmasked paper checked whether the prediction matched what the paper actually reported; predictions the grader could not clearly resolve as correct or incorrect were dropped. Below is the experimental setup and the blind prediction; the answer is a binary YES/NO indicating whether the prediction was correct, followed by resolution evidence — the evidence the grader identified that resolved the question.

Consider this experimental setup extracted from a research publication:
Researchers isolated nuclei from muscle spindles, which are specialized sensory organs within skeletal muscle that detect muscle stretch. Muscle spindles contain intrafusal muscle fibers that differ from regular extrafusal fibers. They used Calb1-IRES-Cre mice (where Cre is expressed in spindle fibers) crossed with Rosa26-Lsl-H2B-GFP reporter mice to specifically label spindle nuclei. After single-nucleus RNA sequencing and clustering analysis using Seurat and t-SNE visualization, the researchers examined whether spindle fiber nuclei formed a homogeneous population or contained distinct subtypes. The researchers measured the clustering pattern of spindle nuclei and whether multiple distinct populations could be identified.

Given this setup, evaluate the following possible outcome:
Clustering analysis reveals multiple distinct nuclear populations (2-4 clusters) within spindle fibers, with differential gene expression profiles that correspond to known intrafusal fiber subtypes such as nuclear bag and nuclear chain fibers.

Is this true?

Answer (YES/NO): NO